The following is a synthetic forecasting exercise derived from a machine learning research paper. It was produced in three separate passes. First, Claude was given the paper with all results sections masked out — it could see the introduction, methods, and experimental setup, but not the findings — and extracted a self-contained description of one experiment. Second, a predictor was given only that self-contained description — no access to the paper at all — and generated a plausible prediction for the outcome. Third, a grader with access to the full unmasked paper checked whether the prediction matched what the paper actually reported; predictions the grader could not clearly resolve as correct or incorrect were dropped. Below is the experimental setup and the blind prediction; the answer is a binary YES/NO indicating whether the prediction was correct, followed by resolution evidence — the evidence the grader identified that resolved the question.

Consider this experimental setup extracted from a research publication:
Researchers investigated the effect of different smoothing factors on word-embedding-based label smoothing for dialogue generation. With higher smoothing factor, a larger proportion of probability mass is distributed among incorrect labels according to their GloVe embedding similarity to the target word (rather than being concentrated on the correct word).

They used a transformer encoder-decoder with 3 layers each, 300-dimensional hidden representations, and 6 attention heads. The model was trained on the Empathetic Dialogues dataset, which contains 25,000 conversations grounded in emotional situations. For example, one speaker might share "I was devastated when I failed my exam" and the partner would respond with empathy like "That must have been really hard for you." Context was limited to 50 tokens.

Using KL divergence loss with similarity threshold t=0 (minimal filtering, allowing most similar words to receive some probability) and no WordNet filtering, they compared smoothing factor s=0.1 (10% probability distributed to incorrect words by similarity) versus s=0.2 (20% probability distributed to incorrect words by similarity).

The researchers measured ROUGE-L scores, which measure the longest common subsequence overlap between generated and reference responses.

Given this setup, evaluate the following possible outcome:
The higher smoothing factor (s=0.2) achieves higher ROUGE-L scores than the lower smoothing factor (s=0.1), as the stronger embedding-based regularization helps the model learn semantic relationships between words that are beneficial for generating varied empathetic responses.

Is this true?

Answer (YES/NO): YES